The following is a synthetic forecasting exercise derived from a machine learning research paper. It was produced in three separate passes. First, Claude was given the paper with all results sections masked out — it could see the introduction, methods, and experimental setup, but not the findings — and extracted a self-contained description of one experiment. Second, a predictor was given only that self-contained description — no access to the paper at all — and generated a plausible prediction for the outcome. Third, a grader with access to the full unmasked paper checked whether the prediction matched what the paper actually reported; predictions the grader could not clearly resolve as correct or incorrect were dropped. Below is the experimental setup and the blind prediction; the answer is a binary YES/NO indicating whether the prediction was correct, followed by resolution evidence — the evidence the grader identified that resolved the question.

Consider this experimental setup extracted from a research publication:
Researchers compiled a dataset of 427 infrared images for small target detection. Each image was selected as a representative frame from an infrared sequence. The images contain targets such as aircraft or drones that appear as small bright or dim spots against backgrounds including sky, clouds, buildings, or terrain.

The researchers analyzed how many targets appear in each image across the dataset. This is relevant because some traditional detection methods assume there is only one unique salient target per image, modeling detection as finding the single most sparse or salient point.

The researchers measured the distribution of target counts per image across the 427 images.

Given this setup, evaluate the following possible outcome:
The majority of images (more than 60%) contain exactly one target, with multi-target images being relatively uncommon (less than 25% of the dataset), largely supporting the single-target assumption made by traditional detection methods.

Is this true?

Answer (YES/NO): YES